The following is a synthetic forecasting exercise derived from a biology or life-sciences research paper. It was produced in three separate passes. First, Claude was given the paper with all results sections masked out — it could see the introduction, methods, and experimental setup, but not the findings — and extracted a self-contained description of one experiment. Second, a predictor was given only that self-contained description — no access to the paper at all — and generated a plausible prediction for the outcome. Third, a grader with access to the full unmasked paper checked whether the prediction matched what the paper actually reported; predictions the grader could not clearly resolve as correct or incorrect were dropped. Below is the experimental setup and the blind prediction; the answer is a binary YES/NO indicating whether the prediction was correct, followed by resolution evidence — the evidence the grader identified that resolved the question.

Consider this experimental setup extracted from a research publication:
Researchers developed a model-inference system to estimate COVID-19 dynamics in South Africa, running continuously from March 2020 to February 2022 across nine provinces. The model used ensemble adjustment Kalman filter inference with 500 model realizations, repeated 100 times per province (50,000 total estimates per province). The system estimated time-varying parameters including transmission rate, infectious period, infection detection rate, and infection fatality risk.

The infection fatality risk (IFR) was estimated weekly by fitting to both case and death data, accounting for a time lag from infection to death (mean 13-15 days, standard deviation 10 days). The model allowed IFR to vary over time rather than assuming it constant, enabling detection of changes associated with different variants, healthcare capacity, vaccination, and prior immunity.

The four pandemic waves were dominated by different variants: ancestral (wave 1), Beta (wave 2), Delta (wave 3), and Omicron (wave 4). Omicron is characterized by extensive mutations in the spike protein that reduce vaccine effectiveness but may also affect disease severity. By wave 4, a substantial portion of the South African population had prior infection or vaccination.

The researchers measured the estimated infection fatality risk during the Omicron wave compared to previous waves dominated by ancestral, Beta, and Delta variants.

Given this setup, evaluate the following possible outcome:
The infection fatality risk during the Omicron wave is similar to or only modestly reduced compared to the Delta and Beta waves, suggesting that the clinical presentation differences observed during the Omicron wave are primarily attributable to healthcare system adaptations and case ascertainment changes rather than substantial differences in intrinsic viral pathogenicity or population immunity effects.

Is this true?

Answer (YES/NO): NO